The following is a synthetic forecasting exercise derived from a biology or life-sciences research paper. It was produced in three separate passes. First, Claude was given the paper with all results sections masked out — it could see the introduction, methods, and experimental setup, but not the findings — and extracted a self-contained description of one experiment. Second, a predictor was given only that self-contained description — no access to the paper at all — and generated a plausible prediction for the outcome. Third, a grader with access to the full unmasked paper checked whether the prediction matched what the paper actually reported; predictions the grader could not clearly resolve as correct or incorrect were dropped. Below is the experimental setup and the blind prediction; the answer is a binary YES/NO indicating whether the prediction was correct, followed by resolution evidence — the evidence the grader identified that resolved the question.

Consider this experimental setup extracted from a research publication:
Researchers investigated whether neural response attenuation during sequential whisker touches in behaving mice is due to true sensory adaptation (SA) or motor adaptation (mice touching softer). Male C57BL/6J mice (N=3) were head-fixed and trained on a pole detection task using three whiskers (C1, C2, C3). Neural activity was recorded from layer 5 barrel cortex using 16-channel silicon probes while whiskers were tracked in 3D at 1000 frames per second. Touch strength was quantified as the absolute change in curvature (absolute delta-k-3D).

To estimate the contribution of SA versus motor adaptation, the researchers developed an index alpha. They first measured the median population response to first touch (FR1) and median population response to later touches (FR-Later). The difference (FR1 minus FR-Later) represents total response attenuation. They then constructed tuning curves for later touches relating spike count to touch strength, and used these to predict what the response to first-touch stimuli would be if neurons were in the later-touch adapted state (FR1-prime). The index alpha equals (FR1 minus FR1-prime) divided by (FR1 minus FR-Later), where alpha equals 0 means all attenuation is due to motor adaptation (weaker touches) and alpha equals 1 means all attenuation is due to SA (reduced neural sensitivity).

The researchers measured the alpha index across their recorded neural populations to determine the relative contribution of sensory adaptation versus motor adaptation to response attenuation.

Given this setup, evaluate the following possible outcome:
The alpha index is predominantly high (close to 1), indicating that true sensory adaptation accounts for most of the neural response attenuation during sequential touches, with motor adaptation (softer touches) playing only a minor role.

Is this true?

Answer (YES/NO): NO